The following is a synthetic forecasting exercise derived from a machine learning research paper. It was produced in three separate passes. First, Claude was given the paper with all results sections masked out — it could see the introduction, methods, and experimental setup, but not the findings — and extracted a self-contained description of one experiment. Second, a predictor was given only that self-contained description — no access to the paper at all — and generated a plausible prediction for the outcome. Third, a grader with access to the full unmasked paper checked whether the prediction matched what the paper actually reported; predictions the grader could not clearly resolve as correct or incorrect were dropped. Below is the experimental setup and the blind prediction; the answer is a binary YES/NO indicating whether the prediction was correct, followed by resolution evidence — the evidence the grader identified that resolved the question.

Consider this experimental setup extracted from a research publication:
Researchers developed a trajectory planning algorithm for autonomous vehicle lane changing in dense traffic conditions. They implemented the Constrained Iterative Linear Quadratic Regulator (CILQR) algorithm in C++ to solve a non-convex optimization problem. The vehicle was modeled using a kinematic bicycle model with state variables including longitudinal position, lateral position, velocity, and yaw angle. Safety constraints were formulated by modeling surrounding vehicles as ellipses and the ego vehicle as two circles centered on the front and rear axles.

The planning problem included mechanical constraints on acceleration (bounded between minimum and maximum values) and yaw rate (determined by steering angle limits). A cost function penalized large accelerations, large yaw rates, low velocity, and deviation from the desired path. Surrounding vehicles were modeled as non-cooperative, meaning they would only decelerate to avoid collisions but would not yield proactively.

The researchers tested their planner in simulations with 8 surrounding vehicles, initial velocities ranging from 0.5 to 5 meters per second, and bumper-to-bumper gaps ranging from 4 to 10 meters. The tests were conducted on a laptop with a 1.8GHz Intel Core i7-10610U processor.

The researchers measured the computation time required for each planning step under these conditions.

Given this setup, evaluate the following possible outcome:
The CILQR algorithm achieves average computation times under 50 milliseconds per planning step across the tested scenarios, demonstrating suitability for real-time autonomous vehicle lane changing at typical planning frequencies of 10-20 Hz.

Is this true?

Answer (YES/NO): YES